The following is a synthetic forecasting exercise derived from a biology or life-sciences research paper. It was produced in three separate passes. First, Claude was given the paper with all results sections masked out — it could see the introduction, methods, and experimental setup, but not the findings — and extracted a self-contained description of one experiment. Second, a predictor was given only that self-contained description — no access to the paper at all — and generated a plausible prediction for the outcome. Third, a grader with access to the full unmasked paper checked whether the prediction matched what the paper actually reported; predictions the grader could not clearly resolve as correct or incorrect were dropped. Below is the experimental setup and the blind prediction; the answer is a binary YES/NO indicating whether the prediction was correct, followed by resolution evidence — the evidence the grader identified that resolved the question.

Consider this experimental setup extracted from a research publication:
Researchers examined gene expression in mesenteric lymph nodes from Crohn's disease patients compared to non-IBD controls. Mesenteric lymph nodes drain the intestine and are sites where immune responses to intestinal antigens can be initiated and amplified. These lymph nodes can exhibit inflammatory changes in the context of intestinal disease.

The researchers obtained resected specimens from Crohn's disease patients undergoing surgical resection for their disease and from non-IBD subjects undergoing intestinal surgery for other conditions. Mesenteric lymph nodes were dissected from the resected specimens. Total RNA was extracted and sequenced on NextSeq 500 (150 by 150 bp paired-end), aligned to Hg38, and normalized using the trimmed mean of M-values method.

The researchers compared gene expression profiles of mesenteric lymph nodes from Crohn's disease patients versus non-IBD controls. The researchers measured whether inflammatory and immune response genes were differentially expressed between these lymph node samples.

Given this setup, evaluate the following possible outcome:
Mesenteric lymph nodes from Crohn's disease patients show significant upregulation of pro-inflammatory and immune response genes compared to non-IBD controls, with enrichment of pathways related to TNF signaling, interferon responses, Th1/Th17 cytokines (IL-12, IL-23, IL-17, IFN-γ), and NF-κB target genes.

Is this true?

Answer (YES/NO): NO